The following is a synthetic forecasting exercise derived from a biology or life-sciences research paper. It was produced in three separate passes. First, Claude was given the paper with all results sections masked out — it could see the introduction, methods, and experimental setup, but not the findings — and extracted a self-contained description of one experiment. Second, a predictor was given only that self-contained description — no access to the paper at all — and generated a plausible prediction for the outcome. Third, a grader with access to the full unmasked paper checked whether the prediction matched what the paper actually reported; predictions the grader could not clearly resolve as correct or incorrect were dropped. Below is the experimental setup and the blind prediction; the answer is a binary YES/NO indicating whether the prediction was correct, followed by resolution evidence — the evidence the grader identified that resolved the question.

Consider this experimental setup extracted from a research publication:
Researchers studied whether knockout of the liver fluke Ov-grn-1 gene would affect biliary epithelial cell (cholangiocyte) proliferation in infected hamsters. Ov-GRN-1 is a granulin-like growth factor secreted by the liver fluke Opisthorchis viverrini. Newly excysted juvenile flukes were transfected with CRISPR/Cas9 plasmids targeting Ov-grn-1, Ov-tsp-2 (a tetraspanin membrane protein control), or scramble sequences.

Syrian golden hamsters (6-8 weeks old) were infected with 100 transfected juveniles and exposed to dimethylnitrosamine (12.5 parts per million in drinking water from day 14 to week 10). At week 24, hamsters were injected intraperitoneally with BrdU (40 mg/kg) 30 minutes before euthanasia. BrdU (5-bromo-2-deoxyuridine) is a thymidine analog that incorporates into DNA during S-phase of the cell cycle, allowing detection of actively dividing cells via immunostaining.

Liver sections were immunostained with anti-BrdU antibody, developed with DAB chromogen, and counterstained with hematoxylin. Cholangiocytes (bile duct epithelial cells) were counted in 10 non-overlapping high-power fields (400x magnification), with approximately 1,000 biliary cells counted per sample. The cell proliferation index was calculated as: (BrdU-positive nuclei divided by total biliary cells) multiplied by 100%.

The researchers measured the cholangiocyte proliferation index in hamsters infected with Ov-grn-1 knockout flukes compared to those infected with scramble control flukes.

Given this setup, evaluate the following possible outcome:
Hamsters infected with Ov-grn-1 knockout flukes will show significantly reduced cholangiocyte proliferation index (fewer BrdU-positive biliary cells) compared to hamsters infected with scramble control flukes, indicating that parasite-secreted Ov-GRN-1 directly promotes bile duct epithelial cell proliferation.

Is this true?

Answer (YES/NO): YES